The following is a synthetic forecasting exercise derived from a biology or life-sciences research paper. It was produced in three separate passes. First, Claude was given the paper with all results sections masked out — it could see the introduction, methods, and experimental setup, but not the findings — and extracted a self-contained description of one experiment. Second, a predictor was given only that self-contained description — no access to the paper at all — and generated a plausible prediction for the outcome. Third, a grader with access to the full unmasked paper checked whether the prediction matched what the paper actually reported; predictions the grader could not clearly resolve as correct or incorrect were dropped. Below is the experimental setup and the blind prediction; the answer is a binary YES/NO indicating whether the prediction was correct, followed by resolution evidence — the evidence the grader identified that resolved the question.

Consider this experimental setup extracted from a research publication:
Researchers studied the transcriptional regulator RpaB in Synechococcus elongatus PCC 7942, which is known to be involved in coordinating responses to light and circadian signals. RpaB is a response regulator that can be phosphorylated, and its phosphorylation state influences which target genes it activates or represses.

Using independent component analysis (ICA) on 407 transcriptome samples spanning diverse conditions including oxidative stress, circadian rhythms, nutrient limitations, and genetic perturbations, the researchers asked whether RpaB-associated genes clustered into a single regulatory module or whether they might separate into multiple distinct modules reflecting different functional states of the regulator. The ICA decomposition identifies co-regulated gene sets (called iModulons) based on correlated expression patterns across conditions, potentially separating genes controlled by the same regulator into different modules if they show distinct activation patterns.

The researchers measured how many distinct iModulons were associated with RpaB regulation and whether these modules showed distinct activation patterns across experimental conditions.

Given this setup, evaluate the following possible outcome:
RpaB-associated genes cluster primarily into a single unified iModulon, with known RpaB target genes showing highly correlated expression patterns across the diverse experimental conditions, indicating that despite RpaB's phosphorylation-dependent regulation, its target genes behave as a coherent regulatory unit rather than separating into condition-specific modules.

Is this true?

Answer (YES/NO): NO